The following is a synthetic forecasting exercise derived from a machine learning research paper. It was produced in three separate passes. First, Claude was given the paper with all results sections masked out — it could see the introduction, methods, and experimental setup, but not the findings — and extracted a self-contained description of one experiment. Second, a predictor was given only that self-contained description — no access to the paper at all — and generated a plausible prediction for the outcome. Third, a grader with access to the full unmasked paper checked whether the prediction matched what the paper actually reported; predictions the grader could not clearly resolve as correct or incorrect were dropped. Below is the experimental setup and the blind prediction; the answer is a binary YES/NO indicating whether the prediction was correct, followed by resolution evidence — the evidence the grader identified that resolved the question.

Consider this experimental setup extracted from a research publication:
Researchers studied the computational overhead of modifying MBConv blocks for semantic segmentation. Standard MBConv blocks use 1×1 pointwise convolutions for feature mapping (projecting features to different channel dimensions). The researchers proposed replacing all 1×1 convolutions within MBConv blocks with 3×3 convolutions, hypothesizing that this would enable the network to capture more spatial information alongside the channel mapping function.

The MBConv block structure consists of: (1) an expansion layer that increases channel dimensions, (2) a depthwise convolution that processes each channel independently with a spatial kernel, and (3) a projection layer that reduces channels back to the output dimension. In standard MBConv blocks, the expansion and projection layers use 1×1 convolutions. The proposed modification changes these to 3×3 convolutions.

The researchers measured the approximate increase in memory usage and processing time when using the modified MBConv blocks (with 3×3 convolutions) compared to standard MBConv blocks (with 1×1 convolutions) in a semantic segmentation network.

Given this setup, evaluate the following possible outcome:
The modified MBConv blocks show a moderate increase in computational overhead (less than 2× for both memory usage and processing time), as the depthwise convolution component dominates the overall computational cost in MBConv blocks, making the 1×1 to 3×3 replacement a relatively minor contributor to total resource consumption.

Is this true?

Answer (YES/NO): YES